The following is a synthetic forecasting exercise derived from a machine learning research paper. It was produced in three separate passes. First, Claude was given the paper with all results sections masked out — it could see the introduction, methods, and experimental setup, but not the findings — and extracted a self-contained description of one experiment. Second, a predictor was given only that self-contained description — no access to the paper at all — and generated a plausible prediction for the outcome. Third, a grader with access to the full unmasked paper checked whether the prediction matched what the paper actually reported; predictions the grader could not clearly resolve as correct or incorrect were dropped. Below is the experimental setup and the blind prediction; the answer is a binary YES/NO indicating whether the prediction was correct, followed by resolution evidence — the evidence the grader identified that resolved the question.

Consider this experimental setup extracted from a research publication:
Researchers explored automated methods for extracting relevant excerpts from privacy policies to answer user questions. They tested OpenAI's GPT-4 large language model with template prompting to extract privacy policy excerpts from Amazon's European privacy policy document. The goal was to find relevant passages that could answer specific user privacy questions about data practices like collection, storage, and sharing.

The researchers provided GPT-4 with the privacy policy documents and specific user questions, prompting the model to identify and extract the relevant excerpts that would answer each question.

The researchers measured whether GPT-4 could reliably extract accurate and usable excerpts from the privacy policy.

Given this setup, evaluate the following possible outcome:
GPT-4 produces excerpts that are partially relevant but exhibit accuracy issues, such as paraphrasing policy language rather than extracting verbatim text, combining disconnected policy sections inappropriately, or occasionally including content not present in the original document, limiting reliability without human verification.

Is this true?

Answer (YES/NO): NO